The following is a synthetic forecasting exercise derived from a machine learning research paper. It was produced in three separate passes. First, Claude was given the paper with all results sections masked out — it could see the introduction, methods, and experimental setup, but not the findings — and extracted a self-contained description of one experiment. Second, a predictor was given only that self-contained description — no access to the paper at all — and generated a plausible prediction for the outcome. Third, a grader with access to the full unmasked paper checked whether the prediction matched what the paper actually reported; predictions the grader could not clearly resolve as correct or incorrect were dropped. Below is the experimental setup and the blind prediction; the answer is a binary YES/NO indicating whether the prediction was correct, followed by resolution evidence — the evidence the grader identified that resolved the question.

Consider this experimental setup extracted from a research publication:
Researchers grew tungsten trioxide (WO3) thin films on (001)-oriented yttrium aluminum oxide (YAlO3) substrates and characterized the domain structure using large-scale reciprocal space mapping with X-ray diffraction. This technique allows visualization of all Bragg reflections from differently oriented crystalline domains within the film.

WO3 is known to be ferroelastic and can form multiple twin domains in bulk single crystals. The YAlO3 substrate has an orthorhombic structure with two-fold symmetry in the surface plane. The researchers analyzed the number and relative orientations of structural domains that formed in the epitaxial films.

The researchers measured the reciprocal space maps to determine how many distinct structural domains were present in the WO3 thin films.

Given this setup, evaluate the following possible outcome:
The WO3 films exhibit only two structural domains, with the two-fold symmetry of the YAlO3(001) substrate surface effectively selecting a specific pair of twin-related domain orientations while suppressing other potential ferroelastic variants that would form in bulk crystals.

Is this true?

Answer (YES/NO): NO